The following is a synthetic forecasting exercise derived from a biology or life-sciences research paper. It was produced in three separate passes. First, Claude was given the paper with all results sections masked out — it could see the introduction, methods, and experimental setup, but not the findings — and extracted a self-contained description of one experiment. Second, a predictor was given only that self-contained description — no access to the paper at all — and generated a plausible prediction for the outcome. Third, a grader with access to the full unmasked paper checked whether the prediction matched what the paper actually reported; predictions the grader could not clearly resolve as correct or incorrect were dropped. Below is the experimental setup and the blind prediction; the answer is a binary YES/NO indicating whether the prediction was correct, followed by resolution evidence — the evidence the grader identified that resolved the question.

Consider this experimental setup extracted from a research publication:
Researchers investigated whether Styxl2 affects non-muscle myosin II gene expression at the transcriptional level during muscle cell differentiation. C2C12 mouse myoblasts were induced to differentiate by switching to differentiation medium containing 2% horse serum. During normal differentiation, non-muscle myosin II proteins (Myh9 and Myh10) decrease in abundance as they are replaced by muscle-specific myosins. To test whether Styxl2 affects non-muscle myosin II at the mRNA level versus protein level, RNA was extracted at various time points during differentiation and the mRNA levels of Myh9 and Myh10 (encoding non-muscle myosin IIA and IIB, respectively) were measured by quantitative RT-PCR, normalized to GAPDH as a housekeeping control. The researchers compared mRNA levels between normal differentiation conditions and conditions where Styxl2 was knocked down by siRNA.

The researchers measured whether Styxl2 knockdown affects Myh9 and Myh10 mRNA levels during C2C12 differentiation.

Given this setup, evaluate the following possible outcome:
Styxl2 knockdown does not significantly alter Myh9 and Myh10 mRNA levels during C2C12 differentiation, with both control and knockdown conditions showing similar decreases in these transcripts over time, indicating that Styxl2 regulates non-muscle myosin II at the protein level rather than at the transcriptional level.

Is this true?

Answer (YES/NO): YES